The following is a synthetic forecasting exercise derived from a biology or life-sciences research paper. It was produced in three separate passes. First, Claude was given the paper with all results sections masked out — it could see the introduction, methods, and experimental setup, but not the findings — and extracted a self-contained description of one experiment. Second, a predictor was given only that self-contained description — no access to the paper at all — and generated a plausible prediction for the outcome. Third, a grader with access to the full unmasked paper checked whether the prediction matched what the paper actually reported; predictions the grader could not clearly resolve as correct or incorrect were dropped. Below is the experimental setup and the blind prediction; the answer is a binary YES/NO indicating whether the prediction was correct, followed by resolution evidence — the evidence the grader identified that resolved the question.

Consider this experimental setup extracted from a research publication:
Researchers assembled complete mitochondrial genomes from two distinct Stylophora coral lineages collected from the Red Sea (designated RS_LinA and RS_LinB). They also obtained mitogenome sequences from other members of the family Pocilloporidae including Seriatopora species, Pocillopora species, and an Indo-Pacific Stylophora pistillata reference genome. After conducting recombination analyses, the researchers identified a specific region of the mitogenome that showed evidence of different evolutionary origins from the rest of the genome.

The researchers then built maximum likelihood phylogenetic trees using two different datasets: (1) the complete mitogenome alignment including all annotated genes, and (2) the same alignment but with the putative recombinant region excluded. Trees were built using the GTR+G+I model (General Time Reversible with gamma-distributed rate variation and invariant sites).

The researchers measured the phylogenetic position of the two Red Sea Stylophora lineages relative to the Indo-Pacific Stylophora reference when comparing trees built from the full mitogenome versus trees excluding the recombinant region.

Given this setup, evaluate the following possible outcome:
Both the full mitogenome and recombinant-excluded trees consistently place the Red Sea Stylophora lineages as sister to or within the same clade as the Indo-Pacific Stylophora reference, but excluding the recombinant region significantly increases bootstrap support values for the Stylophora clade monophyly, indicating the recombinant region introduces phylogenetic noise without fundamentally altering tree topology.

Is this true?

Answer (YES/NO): NO